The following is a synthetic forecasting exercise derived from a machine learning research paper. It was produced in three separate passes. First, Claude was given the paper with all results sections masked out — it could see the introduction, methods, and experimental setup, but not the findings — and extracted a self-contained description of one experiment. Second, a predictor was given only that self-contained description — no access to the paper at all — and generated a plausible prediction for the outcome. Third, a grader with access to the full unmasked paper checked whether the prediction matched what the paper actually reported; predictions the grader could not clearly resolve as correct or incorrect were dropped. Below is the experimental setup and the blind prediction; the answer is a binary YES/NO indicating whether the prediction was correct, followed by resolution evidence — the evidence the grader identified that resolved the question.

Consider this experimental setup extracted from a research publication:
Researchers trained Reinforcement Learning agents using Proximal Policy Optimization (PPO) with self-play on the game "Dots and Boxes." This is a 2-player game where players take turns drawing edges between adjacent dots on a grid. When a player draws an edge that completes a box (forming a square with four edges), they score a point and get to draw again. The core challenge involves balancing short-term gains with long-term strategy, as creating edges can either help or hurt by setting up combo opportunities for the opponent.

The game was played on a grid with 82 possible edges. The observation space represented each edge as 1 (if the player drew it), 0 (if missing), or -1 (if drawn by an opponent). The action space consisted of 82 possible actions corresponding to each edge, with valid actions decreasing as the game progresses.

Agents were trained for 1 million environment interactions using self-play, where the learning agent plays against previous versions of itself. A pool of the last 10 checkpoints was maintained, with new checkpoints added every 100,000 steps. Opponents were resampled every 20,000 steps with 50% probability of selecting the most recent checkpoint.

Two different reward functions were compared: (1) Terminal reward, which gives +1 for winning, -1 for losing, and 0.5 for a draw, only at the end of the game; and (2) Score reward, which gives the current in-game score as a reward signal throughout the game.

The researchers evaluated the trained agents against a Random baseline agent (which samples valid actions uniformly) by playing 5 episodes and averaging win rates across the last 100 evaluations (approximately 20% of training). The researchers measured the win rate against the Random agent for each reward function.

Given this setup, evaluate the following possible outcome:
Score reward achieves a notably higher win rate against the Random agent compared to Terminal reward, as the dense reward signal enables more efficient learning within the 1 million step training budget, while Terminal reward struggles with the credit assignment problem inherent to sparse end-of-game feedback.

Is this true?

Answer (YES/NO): YES